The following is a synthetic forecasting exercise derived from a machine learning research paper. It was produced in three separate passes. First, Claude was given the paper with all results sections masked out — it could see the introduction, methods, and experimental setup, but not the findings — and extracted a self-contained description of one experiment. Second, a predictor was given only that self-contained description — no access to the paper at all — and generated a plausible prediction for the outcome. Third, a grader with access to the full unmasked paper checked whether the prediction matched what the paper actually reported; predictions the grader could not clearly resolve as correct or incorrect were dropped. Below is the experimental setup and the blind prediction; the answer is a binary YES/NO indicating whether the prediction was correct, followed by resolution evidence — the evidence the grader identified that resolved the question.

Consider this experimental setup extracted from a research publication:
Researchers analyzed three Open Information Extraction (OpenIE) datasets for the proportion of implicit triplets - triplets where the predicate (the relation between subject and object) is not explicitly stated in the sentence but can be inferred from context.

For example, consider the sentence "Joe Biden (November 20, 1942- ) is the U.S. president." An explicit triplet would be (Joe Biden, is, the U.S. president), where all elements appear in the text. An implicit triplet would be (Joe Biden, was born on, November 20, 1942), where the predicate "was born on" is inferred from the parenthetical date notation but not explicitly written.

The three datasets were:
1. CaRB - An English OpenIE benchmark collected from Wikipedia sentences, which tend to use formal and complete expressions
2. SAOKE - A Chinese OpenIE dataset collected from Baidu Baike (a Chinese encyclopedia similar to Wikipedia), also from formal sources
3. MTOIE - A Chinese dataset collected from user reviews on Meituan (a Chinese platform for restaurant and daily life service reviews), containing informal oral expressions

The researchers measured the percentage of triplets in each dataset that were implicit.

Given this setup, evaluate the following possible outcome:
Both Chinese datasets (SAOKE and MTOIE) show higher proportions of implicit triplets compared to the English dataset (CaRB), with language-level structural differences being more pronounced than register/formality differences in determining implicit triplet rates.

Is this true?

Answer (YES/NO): NO